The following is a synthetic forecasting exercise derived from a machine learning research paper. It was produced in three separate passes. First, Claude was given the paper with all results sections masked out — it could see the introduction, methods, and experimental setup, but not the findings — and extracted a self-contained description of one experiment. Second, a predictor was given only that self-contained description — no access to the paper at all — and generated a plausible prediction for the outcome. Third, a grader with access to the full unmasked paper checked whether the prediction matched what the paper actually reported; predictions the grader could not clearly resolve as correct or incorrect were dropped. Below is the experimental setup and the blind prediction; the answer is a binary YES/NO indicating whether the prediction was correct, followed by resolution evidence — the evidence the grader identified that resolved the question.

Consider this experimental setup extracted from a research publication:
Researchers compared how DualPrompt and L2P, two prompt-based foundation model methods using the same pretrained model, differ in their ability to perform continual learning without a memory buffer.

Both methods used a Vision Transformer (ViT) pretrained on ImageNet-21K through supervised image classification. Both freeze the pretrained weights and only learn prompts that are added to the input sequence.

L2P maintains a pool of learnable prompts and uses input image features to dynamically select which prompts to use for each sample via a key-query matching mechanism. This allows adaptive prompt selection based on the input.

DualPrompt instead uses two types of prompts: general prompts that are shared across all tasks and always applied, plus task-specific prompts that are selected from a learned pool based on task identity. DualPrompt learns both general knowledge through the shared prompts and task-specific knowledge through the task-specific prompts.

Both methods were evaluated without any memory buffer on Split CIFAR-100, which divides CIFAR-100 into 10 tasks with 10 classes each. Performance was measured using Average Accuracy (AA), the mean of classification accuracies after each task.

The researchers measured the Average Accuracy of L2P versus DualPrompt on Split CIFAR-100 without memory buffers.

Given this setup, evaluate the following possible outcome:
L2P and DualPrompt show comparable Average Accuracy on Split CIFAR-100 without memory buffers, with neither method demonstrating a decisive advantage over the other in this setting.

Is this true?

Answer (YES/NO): NO